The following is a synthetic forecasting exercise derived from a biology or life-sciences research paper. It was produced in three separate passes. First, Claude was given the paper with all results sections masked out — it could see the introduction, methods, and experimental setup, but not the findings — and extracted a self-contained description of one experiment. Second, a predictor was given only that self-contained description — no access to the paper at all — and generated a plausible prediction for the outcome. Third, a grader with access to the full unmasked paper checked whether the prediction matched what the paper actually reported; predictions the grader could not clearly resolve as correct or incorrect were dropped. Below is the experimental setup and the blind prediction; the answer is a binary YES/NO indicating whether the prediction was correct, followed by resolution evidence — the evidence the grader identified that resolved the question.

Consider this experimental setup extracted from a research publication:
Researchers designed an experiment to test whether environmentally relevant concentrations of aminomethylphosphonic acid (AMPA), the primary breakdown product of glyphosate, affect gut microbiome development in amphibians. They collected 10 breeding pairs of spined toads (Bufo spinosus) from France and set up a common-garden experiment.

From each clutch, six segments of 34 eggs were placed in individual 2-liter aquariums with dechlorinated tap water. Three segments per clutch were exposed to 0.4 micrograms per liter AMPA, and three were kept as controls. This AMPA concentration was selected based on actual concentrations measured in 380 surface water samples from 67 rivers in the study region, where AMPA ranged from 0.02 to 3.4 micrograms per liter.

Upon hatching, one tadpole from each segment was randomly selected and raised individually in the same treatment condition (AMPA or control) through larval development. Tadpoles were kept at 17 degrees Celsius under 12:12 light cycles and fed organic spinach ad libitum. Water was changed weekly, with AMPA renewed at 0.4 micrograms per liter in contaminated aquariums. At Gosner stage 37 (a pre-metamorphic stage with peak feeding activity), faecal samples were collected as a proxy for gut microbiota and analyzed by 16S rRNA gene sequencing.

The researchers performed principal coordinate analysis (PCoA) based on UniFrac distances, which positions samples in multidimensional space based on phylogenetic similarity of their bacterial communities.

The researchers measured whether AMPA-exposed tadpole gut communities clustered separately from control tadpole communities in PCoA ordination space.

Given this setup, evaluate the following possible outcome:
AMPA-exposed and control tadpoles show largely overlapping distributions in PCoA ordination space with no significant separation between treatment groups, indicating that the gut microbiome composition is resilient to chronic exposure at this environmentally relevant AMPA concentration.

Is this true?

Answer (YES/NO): NO